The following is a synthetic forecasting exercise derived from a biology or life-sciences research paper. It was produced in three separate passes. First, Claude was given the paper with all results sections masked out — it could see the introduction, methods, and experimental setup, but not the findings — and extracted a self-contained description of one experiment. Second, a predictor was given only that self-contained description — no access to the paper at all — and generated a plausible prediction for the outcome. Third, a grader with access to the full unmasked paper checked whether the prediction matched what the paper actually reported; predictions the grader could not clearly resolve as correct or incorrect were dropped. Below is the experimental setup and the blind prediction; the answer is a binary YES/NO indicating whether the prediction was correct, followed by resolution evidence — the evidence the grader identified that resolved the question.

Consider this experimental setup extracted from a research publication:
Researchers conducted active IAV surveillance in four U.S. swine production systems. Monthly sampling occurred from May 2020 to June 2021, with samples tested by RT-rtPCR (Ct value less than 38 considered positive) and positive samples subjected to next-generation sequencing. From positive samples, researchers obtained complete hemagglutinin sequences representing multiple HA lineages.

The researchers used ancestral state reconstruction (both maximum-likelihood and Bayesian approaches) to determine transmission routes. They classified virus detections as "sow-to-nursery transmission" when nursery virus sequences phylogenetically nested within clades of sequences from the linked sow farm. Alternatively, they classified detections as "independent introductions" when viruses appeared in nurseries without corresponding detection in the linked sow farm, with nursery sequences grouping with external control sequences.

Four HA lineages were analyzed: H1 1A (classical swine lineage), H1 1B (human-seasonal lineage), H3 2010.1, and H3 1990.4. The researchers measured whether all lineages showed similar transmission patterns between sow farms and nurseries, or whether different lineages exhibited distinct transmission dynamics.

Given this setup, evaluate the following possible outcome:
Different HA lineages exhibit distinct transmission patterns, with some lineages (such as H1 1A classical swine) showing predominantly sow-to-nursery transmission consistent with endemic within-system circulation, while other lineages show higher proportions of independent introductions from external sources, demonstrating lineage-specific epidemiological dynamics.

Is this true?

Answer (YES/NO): NO